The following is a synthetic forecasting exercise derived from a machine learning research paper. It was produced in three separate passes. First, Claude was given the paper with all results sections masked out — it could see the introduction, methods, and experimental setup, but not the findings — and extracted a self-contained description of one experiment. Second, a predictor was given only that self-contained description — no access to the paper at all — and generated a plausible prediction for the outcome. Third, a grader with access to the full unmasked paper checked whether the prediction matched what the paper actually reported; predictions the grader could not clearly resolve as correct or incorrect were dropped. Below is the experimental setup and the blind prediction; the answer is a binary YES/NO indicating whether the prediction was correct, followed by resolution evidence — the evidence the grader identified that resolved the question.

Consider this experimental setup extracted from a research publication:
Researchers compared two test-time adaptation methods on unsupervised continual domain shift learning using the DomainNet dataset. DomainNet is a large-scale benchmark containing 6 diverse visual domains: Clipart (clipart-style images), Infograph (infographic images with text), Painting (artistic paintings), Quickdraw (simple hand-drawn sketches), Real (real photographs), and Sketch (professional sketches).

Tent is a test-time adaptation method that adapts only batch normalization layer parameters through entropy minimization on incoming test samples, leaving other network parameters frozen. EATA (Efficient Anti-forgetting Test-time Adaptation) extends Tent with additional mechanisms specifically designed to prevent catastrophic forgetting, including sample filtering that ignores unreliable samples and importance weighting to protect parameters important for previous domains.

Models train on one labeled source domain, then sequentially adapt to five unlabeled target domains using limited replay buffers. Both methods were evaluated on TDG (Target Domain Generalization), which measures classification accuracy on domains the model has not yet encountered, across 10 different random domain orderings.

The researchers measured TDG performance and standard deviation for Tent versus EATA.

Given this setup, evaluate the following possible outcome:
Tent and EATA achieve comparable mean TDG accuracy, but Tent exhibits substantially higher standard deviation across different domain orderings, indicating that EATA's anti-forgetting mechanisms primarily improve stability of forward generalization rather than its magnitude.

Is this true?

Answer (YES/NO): NO